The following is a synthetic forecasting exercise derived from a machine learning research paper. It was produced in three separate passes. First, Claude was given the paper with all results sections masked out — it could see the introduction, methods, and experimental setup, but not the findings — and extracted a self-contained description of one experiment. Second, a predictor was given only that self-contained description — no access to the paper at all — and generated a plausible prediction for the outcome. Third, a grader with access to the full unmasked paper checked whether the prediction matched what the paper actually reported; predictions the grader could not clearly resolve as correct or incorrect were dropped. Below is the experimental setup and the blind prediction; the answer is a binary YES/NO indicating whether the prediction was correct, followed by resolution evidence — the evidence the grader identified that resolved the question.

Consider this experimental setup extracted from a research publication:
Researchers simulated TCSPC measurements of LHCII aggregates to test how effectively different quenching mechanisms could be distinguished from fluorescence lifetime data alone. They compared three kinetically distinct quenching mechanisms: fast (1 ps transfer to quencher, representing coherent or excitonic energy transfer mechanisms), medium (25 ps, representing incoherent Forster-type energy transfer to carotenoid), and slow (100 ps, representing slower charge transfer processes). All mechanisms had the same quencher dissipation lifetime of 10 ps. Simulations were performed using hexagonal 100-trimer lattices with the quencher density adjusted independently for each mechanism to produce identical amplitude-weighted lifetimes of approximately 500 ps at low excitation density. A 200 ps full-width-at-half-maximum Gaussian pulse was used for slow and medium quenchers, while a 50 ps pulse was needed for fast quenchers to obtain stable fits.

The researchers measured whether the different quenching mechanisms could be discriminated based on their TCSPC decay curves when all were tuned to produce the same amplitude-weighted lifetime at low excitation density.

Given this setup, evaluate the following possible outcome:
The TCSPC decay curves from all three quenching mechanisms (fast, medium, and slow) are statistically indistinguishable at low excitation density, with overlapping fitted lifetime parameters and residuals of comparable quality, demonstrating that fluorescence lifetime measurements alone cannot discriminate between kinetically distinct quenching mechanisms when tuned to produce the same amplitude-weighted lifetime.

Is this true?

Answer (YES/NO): NO